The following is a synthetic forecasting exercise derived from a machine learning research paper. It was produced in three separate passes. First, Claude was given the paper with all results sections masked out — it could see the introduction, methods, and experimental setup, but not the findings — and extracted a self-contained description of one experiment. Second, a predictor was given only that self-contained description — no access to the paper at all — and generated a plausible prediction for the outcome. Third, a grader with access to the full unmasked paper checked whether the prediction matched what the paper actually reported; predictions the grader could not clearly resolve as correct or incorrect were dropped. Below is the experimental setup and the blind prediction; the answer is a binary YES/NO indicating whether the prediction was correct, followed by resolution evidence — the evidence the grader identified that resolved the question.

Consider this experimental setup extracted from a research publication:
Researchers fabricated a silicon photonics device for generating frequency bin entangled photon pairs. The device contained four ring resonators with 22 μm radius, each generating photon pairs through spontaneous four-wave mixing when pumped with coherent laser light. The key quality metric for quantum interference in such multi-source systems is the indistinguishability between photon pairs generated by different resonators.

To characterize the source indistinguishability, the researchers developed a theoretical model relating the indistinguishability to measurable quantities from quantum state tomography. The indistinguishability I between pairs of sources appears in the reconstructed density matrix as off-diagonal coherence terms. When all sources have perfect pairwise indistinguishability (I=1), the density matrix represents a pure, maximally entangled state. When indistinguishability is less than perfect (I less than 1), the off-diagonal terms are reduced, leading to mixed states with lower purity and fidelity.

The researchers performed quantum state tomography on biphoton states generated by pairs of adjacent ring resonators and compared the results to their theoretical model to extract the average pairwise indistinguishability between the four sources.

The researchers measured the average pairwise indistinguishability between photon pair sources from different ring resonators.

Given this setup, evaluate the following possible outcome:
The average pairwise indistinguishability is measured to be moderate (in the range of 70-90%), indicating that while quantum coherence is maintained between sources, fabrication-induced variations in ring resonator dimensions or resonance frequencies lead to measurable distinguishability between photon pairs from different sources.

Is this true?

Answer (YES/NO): YES